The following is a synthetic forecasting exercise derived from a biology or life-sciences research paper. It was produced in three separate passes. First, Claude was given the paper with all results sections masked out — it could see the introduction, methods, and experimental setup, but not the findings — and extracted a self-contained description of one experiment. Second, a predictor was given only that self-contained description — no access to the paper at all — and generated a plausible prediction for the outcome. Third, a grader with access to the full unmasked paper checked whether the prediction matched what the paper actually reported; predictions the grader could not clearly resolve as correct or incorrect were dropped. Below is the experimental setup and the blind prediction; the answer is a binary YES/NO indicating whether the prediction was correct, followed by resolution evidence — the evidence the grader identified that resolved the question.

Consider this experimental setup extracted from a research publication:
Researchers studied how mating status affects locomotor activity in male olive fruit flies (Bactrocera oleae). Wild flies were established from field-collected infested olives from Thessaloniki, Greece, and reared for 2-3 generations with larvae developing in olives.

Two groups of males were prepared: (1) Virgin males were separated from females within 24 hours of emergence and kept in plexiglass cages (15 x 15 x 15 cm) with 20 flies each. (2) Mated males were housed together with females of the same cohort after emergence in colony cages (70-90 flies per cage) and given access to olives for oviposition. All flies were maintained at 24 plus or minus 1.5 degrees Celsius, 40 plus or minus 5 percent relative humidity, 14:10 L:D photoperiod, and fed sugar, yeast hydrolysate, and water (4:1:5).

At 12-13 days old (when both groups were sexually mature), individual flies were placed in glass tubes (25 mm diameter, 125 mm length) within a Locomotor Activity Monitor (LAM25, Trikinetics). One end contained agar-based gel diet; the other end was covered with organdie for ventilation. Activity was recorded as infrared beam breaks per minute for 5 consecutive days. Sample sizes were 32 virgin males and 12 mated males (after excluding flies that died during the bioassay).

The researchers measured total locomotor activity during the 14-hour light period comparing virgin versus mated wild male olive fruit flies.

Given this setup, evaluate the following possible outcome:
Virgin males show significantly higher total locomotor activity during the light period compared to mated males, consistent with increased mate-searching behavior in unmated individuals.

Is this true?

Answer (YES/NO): YES